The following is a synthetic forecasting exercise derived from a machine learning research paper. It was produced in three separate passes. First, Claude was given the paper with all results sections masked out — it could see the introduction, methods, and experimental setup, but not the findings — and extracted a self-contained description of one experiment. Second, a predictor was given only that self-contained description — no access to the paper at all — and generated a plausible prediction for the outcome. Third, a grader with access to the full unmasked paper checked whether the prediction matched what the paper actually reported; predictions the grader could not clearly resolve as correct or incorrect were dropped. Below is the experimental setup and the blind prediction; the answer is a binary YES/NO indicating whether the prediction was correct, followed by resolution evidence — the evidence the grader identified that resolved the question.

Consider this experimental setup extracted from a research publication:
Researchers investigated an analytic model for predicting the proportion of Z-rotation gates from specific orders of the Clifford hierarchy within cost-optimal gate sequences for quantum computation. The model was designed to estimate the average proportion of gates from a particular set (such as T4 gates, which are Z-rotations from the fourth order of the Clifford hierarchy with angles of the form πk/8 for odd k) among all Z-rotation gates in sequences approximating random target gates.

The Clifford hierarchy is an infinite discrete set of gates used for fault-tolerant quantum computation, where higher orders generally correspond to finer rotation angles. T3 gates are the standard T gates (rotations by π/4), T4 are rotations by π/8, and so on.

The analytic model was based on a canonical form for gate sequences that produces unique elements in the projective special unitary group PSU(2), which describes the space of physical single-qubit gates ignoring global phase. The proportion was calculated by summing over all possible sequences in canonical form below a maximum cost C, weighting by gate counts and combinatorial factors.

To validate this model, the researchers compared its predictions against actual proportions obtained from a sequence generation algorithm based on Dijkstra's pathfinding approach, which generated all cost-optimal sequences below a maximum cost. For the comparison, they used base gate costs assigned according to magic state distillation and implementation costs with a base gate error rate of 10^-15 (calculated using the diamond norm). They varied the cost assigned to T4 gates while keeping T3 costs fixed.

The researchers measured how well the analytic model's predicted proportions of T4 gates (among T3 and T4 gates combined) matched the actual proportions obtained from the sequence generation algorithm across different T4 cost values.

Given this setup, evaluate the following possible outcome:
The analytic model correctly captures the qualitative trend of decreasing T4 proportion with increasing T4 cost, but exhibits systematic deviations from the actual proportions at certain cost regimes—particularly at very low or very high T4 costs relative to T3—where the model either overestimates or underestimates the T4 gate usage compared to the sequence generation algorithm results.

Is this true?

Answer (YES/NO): NO